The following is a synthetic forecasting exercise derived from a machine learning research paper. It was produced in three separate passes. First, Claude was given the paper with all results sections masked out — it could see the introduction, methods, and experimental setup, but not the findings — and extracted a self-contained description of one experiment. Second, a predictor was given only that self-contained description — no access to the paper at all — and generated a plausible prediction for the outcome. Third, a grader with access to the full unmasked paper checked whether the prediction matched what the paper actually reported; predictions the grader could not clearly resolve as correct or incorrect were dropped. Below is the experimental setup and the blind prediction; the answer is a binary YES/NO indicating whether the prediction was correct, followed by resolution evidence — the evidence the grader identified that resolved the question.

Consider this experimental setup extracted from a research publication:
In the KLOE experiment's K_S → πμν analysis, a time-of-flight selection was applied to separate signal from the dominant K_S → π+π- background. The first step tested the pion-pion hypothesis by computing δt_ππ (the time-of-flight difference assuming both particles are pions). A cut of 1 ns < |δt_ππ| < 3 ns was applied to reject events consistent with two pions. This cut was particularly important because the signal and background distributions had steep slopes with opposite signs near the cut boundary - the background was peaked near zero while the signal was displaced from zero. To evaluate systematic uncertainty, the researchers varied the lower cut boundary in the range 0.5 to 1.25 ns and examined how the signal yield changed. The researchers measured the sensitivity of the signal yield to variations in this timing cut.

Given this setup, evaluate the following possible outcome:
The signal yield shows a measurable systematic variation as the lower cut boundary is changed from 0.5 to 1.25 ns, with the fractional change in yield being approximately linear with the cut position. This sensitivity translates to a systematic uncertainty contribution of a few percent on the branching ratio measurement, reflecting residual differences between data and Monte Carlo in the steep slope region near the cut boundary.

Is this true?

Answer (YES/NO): YES